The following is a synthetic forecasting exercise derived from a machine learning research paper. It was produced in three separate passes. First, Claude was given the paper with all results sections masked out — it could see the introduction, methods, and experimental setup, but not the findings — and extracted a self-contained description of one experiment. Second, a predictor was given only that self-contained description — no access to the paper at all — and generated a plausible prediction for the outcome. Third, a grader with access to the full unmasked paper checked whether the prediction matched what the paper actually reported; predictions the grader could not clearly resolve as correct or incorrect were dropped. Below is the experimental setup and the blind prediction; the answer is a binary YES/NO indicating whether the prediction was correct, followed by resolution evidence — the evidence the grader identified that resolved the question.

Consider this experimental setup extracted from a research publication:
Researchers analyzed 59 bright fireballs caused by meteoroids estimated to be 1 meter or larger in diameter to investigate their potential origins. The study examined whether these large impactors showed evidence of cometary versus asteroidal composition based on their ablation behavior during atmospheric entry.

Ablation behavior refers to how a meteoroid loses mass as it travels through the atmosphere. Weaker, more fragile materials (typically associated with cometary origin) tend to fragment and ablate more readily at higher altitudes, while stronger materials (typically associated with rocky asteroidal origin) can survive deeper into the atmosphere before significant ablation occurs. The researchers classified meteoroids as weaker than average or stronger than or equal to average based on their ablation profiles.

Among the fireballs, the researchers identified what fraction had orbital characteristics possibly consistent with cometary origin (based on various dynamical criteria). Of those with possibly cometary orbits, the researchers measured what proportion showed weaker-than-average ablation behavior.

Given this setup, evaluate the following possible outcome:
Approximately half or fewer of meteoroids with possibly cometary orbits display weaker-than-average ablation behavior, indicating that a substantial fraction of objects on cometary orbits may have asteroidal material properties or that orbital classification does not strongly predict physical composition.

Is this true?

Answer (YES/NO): YES